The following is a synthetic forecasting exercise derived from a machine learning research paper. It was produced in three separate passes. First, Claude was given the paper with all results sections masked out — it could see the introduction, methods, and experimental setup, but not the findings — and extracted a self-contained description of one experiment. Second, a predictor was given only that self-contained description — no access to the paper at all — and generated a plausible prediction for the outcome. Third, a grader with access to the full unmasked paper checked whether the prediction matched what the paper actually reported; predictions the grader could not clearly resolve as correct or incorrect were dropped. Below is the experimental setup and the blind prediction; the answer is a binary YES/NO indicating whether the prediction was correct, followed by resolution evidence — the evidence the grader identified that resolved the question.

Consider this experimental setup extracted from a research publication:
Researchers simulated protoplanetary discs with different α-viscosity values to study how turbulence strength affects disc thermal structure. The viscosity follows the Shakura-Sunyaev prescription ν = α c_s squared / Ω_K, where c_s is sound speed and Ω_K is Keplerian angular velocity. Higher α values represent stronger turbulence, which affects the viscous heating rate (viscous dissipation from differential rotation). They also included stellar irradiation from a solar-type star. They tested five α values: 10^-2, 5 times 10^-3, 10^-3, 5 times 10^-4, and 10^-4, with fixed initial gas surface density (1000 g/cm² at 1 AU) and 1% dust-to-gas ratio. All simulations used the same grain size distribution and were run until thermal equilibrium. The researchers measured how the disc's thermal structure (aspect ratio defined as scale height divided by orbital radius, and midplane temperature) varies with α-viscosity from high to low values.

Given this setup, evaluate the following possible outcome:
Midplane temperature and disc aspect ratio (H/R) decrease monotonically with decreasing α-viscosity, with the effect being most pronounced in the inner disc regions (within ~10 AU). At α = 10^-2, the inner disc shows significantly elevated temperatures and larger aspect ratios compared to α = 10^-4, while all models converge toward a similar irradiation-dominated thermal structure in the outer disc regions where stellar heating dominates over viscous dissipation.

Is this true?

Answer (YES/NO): YES